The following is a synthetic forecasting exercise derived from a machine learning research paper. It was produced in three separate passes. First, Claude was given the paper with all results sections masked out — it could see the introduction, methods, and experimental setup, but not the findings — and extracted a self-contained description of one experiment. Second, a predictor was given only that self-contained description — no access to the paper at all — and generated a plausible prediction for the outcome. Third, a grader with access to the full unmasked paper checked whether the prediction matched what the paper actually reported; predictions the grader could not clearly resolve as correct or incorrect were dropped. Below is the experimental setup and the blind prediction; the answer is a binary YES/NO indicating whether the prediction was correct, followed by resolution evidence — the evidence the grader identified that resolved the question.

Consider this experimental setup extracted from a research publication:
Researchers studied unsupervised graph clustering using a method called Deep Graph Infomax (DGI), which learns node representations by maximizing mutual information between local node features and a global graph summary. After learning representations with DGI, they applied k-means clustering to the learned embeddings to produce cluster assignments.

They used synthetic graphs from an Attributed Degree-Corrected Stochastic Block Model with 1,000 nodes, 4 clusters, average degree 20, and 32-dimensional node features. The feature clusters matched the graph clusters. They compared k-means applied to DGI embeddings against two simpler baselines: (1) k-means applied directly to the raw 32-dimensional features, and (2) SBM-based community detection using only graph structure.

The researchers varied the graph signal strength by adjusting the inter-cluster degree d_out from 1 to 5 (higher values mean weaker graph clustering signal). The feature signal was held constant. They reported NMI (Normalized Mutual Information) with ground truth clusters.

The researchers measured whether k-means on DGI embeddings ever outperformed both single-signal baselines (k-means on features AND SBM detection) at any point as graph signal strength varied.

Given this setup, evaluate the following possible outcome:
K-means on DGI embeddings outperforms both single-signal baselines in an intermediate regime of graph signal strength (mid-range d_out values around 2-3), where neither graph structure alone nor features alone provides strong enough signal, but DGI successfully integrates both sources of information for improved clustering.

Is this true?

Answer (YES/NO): NO